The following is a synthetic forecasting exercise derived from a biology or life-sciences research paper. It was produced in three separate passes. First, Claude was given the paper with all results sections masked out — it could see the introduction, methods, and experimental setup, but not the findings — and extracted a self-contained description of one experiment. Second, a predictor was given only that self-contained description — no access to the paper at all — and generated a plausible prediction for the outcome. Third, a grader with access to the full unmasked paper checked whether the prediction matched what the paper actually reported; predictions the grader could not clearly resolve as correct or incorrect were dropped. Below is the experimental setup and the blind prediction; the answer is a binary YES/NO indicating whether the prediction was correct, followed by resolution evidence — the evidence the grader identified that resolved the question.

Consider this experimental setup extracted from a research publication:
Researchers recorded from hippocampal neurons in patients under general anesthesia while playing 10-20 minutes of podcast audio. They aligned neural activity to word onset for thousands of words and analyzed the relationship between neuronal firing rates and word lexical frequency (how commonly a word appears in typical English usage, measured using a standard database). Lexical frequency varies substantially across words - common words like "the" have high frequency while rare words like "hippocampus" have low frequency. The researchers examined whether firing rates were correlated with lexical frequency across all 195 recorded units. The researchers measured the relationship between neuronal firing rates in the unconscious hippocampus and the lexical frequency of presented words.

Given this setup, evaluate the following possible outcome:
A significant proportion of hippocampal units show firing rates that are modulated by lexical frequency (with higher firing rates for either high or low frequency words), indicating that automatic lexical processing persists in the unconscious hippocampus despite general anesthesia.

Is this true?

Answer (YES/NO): YES